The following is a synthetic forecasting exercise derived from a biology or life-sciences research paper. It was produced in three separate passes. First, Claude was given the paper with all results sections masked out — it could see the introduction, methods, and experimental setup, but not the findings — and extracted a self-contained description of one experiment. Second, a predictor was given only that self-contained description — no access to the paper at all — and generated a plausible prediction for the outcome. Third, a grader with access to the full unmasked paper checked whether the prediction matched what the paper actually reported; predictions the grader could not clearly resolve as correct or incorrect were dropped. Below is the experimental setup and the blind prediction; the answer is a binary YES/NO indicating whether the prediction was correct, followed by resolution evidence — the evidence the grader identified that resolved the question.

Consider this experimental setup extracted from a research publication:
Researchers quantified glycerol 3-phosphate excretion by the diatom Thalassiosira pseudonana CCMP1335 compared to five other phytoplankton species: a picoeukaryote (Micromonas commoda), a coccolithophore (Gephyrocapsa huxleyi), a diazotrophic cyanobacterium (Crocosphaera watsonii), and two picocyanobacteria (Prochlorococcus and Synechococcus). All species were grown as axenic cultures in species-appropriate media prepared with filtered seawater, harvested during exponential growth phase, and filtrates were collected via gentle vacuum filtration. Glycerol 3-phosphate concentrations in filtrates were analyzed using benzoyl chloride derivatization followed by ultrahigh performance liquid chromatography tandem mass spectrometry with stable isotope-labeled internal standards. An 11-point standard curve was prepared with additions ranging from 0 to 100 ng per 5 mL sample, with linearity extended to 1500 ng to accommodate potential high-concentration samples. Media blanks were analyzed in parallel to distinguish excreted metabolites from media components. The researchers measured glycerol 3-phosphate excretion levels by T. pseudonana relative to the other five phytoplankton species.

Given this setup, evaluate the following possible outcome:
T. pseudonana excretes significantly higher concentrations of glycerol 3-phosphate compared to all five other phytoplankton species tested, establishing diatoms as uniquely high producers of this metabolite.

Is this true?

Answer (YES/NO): YES